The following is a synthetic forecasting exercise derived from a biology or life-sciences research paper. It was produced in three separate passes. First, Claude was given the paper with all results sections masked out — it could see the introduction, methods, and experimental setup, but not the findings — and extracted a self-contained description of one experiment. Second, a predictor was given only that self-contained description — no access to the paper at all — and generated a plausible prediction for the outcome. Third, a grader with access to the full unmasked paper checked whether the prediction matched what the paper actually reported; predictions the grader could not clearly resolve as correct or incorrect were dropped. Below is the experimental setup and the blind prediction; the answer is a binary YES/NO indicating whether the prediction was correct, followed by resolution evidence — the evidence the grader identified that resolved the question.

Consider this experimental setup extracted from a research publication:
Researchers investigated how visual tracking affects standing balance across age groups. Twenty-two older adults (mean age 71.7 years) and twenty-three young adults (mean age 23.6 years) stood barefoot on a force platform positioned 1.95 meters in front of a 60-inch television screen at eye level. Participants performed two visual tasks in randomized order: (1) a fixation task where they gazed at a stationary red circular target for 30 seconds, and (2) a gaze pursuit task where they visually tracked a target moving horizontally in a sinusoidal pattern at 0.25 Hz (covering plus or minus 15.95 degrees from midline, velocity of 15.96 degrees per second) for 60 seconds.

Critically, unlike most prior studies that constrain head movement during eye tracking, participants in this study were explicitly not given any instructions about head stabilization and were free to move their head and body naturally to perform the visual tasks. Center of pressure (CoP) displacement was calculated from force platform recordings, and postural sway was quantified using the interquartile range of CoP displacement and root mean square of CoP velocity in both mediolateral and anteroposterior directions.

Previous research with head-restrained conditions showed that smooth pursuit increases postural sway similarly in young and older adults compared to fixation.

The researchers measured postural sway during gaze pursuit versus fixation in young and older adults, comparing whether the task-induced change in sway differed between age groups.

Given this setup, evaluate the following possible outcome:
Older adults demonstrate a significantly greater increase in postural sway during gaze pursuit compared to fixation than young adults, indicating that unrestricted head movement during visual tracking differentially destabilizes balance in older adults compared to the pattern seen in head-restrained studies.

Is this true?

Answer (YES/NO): YES